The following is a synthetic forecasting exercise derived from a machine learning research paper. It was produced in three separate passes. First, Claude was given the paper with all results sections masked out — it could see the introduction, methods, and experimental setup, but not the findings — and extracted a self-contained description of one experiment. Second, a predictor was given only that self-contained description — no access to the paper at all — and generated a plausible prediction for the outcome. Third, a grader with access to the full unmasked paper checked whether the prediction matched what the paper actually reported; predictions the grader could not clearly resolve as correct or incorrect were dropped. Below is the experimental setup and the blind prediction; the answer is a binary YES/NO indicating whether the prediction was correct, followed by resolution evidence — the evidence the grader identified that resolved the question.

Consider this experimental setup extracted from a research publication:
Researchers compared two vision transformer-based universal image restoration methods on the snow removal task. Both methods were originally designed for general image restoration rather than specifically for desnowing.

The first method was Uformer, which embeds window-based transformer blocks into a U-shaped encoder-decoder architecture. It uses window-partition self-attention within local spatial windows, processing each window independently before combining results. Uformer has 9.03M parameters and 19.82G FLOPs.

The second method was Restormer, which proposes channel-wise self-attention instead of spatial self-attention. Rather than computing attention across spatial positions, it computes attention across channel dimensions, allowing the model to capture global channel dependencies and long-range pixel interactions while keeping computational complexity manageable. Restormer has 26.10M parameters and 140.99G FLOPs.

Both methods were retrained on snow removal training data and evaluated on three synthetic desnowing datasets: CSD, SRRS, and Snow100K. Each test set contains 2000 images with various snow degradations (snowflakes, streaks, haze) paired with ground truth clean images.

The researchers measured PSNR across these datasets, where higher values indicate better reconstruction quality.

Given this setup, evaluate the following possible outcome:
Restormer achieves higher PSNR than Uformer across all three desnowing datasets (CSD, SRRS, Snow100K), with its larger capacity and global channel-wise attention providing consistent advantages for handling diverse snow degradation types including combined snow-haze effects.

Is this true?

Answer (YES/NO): YES